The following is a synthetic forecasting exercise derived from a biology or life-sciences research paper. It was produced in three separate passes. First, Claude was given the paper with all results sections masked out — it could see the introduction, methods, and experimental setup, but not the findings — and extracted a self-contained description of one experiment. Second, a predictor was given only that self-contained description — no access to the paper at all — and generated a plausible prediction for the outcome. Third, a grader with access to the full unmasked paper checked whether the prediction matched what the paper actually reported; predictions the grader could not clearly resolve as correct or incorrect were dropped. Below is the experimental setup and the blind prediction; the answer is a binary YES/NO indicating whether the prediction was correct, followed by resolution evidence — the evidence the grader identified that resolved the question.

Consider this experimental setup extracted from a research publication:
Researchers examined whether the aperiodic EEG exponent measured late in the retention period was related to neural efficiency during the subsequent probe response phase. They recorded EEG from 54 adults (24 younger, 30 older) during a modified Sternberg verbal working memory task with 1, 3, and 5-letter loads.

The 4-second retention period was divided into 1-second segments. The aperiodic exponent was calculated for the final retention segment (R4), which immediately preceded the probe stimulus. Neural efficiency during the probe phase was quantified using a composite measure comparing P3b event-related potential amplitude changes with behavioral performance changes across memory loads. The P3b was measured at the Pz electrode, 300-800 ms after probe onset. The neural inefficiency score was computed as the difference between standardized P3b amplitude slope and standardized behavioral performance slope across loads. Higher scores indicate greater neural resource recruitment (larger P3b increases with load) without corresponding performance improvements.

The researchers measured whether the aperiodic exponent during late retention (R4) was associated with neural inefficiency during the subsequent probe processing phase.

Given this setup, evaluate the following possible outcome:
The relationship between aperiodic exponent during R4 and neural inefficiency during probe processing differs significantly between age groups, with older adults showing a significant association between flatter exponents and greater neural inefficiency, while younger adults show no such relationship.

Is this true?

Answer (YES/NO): NO